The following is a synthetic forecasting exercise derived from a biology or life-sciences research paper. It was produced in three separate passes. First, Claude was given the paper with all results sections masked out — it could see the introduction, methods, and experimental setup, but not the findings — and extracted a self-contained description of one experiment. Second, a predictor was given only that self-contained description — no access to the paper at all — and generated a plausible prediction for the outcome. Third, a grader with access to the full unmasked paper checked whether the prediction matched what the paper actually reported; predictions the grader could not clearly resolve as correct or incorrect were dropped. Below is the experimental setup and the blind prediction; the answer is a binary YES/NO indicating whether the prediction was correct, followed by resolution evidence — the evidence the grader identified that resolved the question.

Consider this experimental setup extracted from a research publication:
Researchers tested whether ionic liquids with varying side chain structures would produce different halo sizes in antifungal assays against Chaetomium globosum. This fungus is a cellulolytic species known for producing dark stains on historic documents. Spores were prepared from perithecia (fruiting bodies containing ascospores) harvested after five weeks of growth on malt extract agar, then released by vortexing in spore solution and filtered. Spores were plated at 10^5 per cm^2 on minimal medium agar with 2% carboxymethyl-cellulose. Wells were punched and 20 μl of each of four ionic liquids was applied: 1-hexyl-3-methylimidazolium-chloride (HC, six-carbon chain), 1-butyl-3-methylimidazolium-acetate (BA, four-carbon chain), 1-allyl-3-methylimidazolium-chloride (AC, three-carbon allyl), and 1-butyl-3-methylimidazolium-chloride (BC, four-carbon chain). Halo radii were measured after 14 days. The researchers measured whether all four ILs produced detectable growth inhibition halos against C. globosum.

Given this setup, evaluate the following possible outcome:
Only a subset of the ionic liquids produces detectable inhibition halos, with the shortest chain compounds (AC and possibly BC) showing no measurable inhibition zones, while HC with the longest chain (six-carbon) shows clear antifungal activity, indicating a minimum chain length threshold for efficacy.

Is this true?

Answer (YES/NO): NO